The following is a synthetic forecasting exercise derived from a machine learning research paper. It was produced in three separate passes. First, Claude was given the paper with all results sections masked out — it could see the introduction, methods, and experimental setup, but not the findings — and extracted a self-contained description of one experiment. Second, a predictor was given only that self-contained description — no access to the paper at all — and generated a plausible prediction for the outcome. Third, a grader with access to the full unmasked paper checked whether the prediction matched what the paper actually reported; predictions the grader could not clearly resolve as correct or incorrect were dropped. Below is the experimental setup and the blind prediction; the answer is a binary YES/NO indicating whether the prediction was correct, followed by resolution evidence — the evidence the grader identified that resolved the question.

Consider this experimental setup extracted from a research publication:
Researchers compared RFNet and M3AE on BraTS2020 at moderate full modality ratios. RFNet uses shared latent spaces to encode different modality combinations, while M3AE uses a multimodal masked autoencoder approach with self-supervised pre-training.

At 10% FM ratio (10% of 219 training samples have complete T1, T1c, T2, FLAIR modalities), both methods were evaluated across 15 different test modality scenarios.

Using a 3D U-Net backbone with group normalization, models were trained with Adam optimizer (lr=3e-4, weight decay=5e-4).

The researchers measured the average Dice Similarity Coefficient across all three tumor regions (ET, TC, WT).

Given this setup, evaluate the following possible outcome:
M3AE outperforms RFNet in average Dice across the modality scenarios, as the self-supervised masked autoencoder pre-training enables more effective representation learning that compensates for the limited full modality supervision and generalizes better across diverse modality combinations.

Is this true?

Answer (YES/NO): YES